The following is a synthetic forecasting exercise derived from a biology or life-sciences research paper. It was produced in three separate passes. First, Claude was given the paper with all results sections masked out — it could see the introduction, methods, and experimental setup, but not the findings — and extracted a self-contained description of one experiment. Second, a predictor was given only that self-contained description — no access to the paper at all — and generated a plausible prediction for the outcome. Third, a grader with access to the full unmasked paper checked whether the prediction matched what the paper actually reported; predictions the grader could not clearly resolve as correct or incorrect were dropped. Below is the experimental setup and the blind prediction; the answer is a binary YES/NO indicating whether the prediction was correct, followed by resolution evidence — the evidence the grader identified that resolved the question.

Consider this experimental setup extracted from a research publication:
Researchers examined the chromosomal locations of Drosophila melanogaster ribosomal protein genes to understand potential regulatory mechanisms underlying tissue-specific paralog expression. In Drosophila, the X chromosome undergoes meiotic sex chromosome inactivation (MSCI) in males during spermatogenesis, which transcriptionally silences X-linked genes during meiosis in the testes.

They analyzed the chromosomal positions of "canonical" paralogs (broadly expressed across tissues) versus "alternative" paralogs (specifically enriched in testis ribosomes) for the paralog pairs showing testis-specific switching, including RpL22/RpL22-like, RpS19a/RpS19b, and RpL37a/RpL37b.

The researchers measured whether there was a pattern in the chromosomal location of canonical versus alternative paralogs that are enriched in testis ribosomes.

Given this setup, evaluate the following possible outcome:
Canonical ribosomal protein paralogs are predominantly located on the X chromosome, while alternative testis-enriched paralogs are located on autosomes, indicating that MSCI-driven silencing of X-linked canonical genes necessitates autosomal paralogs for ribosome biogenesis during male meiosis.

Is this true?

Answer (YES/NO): YES